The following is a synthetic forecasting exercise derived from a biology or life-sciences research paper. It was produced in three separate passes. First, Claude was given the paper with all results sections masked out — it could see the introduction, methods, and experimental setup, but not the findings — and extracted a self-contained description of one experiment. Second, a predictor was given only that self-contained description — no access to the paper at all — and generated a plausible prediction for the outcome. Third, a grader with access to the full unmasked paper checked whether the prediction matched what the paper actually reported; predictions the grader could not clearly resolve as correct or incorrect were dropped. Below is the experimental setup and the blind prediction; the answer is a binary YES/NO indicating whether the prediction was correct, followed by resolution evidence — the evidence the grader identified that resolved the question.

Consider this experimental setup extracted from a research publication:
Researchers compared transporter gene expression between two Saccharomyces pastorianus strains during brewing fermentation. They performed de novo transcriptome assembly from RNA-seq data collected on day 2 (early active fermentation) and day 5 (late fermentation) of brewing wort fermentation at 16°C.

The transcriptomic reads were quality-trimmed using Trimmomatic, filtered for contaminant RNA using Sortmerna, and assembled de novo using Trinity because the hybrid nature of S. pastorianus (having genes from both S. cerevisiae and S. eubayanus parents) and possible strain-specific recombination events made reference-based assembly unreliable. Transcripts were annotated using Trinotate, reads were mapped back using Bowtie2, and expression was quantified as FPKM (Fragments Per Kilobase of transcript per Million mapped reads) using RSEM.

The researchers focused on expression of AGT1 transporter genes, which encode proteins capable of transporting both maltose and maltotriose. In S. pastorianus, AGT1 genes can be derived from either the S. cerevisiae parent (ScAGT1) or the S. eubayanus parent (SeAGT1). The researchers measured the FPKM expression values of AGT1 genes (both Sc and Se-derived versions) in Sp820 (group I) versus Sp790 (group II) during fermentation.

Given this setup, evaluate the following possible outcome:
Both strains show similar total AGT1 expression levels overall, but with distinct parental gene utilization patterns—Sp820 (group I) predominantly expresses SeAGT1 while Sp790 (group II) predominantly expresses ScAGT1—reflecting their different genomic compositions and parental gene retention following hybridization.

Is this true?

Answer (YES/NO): NO